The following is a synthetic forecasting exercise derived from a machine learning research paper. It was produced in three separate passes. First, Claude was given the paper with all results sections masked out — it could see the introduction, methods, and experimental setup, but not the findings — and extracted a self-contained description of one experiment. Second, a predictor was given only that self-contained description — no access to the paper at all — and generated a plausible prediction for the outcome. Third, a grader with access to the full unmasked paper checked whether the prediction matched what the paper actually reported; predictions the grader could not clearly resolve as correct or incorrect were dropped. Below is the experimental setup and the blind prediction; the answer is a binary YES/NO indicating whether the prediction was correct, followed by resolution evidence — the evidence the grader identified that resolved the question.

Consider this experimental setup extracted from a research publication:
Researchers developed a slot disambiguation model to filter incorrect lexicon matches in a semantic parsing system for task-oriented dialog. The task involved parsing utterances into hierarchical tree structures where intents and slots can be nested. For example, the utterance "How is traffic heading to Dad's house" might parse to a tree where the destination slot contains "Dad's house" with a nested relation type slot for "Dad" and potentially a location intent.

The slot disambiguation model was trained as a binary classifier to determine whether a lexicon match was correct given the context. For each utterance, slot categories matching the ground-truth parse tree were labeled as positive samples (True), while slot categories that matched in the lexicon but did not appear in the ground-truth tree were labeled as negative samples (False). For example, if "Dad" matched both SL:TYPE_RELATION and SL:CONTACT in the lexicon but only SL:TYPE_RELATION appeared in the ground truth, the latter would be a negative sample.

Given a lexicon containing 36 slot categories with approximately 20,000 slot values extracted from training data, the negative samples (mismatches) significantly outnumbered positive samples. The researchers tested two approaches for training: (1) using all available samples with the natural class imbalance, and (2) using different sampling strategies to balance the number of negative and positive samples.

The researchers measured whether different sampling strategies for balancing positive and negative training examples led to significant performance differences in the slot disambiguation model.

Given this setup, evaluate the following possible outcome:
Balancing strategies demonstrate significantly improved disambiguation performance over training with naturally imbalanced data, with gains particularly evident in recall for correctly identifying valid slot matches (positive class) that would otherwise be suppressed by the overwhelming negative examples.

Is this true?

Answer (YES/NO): NO